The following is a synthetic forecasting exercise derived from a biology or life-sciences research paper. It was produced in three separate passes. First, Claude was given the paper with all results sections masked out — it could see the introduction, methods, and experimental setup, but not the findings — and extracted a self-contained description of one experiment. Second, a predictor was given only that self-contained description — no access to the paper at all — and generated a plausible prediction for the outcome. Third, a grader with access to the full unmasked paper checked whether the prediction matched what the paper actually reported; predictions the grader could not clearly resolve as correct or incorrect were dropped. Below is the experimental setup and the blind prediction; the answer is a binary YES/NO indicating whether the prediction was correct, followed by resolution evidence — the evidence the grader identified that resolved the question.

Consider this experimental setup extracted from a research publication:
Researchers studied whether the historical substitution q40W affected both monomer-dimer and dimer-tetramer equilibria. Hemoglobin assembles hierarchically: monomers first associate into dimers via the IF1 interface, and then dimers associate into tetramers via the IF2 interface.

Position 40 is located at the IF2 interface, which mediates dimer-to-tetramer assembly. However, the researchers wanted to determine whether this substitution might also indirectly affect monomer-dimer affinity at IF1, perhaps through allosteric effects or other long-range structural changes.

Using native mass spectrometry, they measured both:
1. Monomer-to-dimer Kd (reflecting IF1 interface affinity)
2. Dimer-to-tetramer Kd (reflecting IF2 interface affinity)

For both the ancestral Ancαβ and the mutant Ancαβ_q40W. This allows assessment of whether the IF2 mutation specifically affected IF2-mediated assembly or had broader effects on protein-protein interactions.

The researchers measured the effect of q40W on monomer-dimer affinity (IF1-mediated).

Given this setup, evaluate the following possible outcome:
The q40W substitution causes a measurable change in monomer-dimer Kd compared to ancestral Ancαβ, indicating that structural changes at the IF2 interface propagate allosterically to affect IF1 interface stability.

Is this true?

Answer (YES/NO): NO